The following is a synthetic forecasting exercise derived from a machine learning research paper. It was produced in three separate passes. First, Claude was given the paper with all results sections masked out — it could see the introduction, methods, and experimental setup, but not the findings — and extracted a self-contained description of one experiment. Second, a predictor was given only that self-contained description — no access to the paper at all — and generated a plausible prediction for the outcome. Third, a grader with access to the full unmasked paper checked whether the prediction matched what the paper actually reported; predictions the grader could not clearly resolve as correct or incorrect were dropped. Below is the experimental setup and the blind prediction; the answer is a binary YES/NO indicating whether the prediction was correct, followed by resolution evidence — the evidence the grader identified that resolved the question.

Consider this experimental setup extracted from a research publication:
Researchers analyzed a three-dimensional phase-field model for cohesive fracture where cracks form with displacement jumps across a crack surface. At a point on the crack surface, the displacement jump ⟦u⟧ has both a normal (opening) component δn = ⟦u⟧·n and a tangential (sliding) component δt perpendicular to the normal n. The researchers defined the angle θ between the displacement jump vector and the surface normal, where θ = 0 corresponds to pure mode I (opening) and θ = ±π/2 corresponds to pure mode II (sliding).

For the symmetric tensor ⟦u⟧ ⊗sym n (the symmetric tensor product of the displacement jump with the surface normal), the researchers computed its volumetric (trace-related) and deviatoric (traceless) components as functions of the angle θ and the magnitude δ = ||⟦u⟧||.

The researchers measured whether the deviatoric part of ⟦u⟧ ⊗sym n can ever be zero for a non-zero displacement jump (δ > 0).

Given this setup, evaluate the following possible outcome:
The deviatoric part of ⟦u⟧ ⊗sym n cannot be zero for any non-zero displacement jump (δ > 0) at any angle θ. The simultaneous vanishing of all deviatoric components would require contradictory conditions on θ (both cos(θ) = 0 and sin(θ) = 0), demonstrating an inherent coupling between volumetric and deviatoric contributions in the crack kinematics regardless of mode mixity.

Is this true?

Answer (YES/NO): YES